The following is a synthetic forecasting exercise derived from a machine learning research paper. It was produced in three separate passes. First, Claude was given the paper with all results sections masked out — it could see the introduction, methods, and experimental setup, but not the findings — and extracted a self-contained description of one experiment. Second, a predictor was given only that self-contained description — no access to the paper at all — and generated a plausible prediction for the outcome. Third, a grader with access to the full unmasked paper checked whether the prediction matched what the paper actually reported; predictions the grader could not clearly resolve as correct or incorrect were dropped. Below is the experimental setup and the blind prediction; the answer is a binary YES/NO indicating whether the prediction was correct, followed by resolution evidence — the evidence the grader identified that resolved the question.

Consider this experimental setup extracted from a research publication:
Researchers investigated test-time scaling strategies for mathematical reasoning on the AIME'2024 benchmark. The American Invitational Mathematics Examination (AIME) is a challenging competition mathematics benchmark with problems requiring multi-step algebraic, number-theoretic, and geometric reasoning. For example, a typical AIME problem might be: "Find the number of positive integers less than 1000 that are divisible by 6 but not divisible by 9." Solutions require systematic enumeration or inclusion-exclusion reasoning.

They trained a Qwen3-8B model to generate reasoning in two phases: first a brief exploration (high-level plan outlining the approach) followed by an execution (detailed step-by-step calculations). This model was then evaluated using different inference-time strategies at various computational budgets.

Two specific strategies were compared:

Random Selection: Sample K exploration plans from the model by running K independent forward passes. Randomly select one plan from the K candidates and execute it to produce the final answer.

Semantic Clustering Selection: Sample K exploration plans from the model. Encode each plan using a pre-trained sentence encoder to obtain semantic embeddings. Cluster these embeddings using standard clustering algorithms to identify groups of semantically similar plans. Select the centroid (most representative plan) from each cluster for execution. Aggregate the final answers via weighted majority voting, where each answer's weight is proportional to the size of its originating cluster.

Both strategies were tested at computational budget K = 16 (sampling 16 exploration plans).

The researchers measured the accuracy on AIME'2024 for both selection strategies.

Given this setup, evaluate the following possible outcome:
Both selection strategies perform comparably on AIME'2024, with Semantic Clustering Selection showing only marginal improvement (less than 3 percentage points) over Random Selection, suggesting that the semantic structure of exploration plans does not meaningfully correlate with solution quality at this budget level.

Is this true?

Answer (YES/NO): NO